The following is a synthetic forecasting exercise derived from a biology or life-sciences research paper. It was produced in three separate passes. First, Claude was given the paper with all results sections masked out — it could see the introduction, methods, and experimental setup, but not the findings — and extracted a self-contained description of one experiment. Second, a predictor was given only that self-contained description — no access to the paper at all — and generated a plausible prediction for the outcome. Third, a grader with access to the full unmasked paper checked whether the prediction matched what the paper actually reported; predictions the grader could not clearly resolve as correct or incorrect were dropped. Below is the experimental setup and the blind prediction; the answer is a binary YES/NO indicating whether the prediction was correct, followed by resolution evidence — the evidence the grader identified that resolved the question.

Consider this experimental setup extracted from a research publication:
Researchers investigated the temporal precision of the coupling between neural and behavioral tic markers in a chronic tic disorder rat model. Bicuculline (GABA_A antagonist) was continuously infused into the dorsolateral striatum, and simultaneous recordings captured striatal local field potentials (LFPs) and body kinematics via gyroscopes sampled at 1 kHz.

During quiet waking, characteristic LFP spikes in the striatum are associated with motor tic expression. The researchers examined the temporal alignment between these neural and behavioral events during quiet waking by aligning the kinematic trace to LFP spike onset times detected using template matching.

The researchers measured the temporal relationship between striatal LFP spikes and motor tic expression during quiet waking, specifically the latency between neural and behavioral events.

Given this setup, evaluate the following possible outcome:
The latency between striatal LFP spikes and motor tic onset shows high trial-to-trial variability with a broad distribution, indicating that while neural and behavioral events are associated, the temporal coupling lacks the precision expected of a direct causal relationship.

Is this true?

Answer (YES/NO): NO